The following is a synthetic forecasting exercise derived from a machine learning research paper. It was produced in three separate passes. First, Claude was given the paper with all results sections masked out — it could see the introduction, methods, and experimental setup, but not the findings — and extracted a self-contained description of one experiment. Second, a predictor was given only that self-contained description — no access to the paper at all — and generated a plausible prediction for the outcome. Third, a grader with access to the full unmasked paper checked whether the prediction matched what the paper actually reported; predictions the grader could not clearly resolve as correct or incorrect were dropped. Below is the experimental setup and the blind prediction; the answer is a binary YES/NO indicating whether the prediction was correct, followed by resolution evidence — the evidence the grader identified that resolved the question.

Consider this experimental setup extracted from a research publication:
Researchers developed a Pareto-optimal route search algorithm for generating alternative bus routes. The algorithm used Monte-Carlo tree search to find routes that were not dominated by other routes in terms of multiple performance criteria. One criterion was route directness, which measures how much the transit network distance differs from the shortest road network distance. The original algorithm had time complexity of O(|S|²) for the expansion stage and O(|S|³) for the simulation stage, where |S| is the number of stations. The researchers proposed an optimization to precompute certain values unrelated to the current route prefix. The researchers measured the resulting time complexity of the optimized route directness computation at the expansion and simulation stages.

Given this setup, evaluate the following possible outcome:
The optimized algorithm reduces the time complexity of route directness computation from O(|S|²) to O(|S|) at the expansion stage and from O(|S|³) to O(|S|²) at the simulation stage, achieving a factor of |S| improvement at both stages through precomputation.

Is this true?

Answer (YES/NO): YES